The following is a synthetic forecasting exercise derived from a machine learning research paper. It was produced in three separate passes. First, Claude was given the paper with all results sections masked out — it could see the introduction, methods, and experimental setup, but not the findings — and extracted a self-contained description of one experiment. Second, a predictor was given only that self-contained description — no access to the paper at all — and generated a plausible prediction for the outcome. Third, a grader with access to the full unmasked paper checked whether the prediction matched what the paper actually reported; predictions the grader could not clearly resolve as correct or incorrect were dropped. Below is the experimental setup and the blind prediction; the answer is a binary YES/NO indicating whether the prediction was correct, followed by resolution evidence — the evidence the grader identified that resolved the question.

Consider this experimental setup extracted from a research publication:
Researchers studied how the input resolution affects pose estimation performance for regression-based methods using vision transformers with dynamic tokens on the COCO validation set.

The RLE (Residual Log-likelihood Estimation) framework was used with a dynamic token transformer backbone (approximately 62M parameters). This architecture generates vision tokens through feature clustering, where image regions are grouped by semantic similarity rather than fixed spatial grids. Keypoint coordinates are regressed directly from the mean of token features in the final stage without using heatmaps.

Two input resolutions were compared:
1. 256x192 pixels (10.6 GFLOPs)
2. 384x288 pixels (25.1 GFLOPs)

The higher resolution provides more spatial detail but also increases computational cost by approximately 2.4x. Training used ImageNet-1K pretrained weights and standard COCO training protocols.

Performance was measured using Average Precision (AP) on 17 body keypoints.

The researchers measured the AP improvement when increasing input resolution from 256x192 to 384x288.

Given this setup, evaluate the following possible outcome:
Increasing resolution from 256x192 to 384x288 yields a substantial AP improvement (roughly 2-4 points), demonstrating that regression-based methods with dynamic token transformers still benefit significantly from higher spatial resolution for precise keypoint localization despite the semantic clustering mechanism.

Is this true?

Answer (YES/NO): NO